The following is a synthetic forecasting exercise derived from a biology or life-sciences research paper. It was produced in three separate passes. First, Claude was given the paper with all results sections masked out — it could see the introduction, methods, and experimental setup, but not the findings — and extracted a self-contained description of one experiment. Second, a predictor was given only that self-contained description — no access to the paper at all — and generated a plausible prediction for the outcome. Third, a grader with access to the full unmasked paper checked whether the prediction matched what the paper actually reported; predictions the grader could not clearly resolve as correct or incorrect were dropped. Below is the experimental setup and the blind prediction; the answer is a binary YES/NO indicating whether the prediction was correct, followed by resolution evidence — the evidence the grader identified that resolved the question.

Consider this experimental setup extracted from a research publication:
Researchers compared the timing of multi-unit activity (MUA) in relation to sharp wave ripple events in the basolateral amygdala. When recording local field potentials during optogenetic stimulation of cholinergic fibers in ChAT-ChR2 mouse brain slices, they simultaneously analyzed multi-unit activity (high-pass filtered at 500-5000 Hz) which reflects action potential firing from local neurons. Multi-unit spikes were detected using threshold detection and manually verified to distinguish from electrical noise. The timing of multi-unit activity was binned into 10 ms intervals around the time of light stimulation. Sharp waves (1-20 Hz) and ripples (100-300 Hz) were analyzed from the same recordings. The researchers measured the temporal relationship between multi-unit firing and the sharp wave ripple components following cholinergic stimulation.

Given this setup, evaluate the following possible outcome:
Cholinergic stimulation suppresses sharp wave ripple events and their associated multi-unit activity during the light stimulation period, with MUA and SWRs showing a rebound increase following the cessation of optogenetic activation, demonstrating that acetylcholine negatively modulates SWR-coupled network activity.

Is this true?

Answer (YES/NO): NO